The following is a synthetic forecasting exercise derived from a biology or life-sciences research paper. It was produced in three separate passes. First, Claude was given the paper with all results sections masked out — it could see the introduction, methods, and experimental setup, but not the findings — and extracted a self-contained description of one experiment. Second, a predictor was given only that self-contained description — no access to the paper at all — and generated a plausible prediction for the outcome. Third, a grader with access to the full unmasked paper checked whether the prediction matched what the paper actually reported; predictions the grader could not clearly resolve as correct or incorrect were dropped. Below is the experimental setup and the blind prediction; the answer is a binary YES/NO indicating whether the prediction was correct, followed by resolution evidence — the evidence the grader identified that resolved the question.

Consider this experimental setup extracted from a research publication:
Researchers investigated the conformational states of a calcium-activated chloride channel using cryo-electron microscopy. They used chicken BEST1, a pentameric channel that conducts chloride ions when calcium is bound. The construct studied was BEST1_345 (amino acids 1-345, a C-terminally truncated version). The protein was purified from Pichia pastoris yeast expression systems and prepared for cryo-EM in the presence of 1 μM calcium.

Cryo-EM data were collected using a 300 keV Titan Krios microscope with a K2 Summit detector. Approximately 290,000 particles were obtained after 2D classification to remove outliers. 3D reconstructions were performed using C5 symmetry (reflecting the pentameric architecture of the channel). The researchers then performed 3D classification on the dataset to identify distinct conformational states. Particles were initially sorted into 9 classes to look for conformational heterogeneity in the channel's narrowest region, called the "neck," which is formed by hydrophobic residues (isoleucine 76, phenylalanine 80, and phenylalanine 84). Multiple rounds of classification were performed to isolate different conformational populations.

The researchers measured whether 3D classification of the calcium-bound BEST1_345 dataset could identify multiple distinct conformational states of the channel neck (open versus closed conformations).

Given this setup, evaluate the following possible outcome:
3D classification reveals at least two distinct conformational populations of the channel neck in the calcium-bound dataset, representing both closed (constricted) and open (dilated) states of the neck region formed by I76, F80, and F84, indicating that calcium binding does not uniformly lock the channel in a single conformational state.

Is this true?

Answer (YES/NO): YES